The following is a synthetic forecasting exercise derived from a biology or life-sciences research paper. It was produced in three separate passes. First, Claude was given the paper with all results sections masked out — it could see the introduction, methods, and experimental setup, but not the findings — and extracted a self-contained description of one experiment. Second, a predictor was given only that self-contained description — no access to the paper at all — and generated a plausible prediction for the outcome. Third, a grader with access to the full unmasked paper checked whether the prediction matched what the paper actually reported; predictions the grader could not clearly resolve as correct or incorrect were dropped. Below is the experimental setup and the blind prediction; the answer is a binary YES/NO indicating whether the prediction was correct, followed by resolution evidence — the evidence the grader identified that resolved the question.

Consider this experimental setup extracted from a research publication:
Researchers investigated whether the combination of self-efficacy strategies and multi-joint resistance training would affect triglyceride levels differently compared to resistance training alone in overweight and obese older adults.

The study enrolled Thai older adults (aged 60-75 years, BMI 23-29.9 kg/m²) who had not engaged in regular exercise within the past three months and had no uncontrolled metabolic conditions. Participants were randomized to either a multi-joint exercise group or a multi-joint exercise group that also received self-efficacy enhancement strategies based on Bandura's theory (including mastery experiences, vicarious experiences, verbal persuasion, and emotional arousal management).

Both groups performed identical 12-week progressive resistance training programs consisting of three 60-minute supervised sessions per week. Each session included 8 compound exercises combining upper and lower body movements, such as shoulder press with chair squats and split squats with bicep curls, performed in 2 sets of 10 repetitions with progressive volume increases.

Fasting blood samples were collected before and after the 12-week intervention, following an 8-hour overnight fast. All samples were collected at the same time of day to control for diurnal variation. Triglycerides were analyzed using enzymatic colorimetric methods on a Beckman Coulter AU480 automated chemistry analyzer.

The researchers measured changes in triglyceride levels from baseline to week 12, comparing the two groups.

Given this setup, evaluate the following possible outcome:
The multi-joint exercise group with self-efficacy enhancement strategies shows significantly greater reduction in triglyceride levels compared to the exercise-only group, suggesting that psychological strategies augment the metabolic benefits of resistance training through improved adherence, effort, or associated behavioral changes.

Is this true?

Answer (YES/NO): NO